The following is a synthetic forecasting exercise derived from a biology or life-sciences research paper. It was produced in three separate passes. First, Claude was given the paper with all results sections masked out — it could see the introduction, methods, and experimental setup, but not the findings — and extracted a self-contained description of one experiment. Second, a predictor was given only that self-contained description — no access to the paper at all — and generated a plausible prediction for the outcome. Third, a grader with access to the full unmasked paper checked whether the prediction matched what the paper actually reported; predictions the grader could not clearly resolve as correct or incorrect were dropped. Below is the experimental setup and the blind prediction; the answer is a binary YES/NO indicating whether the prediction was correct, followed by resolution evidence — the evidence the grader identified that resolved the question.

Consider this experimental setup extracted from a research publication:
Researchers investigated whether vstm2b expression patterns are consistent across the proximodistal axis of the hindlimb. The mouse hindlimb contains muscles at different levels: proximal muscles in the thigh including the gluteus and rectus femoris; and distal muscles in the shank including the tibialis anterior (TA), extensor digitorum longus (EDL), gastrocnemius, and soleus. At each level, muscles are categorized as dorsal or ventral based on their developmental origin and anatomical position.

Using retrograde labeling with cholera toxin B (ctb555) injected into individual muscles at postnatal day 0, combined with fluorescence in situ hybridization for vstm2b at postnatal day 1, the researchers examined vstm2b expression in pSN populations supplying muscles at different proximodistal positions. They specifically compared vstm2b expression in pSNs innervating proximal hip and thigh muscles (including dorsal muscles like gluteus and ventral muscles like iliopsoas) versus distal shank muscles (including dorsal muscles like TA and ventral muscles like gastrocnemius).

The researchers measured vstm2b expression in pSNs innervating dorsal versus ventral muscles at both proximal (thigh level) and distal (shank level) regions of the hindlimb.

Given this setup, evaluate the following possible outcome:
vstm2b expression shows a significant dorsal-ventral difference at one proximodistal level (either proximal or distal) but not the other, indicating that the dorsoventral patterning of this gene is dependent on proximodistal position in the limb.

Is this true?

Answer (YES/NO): NO